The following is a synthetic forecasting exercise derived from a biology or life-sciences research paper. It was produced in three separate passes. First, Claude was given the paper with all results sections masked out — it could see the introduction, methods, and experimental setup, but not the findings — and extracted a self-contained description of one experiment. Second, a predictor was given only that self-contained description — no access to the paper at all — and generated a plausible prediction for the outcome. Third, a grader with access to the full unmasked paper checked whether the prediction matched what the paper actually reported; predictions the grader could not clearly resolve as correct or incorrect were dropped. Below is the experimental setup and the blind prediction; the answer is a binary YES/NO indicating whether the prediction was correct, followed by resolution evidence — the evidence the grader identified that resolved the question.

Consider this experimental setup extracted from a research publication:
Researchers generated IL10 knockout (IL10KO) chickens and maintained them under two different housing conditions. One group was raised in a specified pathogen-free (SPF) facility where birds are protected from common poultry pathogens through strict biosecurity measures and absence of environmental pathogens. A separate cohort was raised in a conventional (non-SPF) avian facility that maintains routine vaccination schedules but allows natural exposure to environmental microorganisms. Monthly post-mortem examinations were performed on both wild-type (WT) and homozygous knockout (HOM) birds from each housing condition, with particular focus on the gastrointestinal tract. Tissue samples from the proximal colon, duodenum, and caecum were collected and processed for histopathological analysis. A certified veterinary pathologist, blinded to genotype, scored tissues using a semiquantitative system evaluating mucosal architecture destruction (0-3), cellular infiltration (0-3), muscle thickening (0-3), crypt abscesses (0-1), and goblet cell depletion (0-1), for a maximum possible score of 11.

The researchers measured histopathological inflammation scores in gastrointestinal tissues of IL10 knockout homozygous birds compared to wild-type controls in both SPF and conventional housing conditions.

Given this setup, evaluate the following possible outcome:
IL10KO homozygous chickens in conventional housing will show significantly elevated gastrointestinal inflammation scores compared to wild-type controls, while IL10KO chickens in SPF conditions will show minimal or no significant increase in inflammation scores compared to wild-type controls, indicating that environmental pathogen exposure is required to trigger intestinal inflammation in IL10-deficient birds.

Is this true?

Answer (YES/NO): NO